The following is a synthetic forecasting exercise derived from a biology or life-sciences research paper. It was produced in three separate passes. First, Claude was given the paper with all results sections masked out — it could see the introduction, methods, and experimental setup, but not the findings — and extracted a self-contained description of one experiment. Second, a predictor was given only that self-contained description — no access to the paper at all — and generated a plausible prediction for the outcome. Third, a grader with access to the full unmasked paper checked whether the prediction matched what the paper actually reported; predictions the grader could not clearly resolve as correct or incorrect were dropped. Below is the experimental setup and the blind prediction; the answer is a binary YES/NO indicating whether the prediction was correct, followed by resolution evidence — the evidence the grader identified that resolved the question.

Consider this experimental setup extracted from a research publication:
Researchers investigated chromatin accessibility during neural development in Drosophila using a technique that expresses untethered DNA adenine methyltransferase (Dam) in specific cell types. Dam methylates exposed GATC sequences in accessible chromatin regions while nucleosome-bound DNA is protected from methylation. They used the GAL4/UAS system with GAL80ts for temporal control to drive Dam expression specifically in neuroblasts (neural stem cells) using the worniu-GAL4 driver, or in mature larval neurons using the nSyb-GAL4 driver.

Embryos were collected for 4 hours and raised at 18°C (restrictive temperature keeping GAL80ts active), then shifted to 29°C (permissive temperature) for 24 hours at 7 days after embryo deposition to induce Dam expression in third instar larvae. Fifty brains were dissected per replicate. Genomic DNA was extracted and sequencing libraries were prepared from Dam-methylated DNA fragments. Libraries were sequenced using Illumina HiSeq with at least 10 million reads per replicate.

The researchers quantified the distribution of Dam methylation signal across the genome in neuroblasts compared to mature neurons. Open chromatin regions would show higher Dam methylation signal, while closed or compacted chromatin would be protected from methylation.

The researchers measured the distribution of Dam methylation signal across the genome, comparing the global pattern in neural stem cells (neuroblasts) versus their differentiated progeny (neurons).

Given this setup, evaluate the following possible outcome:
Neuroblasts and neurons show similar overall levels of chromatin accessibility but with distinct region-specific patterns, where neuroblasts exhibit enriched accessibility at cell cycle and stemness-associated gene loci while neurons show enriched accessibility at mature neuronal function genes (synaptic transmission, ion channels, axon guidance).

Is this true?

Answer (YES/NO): NO